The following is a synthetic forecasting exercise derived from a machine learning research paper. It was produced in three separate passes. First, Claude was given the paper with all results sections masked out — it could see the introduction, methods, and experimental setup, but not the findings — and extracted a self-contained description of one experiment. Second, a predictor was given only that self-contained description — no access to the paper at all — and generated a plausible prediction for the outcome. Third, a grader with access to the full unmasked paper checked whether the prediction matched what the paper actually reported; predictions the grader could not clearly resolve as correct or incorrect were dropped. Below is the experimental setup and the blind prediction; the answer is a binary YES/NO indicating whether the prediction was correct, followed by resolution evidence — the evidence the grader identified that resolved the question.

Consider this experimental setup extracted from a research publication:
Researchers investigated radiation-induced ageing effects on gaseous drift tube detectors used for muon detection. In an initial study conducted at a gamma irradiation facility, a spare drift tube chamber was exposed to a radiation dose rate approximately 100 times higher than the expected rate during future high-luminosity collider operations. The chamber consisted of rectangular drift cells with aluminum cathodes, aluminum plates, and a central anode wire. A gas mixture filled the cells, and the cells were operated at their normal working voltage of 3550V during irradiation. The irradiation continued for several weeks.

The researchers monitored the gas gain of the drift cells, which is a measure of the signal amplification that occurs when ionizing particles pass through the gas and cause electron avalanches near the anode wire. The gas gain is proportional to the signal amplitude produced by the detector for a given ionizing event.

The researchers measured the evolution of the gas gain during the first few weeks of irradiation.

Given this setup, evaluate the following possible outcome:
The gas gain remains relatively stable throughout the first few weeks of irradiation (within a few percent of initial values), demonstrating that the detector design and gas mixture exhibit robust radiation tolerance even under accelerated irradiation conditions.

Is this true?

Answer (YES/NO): NO